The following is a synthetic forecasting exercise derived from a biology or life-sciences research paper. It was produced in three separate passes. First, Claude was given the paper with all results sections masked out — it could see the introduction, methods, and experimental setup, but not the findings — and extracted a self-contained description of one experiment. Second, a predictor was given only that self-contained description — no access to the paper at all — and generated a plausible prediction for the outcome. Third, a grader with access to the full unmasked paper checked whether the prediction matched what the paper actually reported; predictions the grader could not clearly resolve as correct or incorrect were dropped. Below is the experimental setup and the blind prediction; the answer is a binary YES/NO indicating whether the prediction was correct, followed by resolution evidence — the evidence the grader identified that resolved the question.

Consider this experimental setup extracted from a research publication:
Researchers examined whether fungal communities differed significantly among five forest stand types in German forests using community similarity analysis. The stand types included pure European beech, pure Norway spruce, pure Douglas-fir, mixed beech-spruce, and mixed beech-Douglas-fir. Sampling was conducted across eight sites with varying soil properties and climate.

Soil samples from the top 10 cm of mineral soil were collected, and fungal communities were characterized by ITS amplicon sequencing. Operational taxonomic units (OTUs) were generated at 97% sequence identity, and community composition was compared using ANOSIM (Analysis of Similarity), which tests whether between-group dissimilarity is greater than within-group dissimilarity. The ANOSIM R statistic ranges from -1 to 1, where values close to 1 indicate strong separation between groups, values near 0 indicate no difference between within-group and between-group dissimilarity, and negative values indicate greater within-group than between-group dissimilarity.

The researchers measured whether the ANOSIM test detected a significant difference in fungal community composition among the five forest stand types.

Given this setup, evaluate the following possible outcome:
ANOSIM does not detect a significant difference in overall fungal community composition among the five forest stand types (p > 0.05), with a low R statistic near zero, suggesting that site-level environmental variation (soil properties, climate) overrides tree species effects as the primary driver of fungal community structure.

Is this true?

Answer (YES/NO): NO